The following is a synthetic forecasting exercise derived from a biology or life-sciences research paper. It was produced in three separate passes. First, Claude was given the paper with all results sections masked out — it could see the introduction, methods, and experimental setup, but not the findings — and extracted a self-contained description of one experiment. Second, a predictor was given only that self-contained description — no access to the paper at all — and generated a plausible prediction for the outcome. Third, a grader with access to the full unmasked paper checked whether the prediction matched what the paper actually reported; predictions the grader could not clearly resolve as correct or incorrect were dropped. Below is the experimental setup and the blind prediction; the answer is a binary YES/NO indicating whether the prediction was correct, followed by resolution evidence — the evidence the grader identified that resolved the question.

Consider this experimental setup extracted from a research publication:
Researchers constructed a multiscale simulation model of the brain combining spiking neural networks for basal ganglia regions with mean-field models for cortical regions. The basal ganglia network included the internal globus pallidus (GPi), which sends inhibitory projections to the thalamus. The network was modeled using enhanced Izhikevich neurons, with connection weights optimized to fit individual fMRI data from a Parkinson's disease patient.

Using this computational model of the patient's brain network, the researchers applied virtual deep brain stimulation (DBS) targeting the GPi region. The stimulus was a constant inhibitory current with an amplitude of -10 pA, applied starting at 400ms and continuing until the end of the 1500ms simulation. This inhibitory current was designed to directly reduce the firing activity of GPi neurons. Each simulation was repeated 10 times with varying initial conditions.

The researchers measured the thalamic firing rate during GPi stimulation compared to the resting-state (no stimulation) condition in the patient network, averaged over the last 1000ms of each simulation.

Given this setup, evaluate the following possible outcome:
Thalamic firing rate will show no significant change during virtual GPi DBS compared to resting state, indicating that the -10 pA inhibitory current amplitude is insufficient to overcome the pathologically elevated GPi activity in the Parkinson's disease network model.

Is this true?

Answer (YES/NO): NO